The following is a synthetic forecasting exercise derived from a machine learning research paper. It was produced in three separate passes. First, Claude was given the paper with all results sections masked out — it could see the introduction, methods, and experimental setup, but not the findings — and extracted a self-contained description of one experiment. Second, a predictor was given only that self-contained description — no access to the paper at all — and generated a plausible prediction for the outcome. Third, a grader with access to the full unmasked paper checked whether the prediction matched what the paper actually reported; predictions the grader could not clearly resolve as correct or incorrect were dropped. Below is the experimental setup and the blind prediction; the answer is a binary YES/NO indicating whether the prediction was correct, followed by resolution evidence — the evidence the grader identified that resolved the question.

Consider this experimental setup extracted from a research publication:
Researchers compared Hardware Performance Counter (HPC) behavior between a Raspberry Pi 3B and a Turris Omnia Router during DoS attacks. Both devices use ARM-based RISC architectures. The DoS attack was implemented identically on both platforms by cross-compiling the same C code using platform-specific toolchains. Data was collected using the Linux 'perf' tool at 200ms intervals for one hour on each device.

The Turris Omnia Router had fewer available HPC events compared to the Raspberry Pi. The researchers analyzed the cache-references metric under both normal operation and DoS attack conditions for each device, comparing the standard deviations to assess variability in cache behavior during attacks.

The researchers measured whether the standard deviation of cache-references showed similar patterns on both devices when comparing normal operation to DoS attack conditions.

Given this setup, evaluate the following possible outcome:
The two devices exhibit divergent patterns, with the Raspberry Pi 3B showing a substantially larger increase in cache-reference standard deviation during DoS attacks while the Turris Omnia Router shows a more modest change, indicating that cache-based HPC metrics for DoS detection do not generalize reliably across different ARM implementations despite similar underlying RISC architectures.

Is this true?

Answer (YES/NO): NO